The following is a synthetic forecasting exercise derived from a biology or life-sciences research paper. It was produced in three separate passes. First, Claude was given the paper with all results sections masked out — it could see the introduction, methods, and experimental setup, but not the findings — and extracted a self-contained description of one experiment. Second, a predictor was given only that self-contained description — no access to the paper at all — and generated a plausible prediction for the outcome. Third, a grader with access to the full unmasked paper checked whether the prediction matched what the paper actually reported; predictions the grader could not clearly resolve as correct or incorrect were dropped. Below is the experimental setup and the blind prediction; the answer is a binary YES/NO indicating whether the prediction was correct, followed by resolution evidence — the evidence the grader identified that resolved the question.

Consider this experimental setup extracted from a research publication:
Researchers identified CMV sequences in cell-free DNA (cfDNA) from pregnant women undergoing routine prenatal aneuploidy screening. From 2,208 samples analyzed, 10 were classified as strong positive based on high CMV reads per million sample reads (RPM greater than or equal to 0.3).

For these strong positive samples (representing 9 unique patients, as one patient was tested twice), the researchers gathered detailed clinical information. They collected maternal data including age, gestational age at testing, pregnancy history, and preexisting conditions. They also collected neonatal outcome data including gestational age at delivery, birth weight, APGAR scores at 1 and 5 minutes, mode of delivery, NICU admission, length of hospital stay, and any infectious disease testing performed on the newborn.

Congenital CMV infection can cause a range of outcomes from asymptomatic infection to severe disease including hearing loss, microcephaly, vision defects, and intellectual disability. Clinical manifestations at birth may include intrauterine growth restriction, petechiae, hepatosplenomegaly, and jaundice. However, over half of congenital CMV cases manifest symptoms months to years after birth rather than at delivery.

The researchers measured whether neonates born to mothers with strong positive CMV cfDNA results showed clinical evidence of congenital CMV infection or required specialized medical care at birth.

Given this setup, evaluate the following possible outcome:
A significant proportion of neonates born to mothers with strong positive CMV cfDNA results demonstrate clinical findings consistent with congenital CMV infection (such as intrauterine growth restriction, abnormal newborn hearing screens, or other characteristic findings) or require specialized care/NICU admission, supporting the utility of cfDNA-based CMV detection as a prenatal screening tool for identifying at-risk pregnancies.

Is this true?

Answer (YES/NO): NO